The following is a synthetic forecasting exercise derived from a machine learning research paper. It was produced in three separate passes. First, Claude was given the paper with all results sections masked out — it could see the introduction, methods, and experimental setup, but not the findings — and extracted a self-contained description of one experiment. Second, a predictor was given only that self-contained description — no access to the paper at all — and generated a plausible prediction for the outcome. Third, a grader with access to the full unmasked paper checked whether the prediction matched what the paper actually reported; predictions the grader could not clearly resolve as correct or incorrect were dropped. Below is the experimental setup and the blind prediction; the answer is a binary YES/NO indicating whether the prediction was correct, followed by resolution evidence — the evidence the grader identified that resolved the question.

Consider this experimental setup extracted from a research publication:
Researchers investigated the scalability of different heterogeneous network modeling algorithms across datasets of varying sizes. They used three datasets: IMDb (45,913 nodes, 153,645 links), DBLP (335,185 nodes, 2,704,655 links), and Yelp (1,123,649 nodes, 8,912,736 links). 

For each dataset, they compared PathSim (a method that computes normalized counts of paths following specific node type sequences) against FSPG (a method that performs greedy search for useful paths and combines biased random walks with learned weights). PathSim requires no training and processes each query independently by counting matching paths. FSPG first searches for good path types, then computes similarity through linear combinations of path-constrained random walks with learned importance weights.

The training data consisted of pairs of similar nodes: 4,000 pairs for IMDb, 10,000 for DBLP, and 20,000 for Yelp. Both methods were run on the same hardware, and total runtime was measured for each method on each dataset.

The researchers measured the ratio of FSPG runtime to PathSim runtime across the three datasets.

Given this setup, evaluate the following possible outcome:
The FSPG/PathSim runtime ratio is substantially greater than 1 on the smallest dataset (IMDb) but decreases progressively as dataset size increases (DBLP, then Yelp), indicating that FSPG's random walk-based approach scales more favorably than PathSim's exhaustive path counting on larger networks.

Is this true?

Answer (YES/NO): NO